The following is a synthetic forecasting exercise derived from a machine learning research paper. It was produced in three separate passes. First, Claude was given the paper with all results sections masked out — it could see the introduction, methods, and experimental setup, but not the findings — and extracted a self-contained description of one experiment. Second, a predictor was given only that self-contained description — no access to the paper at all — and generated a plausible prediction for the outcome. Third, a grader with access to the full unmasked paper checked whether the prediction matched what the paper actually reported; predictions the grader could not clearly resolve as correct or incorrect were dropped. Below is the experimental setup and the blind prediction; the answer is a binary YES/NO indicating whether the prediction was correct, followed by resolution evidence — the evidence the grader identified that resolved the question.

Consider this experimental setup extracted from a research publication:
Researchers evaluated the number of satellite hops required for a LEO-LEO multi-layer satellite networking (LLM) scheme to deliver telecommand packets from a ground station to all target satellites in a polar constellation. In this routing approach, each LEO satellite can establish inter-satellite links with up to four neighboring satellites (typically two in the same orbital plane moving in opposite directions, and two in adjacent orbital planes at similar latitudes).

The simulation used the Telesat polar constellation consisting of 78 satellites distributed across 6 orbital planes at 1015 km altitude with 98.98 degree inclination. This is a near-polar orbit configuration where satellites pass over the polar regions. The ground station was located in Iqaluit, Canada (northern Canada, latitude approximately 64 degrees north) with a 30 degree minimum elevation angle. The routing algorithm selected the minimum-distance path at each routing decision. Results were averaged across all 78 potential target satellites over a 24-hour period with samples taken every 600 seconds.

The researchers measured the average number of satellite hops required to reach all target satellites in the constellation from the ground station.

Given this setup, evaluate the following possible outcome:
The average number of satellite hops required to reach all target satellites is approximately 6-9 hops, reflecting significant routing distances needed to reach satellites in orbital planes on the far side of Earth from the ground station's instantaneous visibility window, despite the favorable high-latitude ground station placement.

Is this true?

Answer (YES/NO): YES